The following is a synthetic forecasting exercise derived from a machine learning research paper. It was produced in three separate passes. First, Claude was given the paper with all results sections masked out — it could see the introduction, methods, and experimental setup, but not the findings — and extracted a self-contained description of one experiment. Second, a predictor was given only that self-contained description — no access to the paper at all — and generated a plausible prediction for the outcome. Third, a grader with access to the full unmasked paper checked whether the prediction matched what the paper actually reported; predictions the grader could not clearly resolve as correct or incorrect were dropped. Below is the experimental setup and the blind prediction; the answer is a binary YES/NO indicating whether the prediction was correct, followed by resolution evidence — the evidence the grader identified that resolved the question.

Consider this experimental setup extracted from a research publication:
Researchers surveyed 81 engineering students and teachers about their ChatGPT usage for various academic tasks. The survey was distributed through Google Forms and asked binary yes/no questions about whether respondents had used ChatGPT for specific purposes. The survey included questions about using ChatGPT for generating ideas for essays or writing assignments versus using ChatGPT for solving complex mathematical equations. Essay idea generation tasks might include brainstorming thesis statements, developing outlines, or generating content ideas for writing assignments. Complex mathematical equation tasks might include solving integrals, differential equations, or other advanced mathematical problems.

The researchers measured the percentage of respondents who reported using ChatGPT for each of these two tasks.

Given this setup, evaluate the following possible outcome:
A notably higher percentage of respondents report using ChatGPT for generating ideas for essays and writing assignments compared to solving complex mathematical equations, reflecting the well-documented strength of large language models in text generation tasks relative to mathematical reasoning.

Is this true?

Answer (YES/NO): YES